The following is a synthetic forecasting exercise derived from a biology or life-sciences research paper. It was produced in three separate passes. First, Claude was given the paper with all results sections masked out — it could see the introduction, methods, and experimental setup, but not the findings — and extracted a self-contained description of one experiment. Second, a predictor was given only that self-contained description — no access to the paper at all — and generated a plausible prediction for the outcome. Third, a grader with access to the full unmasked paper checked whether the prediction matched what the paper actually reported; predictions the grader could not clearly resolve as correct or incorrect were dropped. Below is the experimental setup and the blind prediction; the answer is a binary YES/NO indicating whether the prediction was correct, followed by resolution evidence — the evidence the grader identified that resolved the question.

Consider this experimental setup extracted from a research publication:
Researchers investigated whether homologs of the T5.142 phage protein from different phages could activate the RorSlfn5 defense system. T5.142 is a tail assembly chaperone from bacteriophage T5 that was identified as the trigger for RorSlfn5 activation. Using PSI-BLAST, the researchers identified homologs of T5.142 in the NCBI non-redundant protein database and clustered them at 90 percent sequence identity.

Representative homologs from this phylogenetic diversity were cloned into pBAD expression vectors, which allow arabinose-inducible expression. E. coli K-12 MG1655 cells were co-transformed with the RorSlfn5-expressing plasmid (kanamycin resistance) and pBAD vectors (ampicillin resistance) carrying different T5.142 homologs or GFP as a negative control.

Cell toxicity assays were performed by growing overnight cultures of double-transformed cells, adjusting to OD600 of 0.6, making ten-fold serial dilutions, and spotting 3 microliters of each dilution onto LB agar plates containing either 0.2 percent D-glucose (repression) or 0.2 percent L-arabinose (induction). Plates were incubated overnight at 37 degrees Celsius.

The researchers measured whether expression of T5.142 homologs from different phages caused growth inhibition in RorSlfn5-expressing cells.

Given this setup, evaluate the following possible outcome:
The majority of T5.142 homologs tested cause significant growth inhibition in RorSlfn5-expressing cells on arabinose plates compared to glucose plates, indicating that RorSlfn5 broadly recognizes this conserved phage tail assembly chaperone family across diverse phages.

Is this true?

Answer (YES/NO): NO